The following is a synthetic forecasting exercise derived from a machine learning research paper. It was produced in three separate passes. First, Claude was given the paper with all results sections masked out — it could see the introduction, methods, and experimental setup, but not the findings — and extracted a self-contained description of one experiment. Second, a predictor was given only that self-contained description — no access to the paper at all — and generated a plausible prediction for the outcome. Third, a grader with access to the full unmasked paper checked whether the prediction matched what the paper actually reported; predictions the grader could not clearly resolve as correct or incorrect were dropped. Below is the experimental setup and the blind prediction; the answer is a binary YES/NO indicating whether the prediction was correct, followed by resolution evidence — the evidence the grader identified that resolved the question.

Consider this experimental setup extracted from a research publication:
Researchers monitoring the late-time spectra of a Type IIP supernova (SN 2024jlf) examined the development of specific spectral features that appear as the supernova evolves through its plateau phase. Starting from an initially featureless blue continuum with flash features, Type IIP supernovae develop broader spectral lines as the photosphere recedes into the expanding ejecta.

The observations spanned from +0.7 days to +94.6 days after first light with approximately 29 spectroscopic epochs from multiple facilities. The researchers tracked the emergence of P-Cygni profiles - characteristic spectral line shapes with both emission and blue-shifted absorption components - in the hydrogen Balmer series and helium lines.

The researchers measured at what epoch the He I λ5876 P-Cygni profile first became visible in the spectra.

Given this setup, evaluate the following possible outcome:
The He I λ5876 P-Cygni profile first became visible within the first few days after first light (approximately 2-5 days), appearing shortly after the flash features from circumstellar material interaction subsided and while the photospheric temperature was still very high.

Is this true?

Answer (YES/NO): NO